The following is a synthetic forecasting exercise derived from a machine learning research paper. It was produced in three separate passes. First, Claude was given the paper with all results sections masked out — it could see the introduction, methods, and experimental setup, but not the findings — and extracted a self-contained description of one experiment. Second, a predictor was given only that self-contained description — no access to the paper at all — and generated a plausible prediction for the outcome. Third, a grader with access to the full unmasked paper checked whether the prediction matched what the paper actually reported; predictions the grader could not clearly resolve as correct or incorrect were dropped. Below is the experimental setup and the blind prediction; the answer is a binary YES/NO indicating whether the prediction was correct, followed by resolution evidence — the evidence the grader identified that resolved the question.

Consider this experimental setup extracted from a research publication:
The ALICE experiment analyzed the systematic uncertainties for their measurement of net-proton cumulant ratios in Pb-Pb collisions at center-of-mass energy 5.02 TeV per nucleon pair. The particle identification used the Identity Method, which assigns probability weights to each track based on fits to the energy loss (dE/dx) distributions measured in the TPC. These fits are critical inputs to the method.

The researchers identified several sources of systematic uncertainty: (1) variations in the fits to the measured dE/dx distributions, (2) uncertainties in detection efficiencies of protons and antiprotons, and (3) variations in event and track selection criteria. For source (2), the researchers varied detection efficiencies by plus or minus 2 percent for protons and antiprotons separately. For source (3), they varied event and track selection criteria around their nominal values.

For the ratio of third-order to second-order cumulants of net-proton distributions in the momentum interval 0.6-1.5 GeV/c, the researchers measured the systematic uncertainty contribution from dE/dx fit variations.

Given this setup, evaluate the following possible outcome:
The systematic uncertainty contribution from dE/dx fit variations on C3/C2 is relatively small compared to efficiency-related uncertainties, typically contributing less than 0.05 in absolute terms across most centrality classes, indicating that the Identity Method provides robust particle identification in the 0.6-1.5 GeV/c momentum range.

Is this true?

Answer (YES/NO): NO